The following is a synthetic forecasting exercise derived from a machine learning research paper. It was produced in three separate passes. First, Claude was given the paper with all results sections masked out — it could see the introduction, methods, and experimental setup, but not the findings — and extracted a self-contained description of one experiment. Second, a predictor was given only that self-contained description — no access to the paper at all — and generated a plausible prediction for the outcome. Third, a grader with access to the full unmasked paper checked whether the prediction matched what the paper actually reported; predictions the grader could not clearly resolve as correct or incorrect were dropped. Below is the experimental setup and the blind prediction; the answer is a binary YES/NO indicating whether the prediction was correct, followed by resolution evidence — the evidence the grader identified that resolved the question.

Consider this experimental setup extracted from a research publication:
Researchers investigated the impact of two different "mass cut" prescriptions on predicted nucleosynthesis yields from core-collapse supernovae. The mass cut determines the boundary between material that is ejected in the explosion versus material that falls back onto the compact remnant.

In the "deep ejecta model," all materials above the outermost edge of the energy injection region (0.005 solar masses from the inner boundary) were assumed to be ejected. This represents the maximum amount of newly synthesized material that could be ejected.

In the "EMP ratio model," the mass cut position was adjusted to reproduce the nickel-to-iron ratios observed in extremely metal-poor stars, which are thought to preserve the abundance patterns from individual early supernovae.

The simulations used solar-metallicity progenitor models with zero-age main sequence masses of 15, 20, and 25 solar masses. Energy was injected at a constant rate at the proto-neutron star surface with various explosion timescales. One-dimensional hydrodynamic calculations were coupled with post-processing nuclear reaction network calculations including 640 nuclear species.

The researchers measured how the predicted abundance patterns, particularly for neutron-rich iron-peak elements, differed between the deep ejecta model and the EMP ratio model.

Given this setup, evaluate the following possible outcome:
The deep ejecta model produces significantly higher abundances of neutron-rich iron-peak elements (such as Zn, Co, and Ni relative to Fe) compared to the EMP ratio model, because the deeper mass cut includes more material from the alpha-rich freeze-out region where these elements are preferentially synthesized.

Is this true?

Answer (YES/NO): YES